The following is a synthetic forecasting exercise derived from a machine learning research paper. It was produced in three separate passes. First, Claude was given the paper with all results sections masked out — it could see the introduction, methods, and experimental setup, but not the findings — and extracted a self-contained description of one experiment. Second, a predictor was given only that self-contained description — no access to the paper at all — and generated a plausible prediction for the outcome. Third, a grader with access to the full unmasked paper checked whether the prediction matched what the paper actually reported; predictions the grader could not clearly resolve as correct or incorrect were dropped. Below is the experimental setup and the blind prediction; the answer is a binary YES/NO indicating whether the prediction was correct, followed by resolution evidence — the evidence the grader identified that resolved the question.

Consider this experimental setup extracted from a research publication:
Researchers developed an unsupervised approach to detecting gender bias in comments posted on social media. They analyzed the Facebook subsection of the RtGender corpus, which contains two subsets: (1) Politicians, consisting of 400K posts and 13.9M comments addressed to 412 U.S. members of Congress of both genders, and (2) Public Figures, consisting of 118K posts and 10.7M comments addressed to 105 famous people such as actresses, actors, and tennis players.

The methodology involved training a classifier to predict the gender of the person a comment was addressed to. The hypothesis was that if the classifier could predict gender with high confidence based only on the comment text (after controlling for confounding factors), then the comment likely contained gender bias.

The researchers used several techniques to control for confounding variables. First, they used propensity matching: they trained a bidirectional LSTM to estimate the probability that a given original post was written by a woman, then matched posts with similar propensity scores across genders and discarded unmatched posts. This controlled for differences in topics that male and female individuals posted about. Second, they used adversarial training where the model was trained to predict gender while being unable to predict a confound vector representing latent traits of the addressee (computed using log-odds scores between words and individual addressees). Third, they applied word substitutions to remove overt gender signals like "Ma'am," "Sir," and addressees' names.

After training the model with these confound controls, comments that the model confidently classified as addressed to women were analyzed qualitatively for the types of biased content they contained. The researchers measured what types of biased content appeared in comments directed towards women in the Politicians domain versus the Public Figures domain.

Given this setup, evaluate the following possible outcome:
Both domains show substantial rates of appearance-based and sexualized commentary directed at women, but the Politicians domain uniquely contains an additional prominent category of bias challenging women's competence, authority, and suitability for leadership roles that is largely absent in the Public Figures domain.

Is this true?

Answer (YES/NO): NO